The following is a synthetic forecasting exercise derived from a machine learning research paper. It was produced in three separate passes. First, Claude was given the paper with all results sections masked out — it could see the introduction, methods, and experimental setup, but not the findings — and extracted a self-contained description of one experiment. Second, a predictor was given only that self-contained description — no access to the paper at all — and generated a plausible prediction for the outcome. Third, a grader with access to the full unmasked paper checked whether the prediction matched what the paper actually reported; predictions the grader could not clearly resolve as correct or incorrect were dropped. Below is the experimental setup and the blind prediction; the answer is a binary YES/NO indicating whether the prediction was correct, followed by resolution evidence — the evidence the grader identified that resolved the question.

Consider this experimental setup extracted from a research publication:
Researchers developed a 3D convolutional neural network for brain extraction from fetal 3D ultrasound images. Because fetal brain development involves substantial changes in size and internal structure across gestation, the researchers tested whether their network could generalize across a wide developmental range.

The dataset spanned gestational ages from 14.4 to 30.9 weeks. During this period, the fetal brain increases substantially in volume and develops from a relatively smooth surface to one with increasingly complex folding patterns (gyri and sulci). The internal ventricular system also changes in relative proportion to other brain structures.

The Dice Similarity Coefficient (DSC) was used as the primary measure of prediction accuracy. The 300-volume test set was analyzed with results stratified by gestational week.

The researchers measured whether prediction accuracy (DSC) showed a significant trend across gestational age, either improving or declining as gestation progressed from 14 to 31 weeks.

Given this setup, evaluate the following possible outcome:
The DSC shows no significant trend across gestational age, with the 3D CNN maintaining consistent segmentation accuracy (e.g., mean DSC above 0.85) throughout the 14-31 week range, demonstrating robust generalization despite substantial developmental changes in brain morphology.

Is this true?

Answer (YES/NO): YES